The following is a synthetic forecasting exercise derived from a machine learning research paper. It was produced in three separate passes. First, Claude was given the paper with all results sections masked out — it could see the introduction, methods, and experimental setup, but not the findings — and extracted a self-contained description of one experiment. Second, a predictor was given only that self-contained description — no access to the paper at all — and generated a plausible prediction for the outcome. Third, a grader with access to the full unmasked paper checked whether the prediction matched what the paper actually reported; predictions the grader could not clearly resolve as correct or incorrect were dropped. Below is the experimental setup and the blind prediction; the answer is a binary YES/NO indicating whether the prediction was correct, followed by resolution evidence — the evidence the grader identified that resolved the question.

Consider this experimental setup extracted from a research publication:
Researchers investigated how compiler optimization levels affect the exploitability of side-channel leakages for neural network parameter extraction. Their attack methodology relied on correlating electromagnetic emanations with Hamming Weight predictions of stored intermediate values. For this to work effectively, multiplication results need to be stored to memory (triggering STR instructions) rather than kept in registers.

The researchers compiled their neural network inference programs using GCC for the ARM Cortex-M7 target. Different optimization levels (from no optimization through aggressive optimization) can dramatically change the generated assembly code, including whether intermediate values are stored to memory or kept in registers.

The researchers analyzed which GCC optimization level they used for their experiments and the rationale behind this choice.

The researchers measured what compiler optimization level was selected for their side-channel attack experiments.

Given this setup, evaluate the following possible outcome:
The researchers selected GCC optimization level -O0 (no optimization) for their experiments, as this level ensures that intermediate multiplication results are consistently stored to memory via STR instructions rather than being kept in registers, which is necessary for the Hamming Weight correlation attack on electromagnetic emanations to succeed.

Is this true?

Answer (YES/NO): YES